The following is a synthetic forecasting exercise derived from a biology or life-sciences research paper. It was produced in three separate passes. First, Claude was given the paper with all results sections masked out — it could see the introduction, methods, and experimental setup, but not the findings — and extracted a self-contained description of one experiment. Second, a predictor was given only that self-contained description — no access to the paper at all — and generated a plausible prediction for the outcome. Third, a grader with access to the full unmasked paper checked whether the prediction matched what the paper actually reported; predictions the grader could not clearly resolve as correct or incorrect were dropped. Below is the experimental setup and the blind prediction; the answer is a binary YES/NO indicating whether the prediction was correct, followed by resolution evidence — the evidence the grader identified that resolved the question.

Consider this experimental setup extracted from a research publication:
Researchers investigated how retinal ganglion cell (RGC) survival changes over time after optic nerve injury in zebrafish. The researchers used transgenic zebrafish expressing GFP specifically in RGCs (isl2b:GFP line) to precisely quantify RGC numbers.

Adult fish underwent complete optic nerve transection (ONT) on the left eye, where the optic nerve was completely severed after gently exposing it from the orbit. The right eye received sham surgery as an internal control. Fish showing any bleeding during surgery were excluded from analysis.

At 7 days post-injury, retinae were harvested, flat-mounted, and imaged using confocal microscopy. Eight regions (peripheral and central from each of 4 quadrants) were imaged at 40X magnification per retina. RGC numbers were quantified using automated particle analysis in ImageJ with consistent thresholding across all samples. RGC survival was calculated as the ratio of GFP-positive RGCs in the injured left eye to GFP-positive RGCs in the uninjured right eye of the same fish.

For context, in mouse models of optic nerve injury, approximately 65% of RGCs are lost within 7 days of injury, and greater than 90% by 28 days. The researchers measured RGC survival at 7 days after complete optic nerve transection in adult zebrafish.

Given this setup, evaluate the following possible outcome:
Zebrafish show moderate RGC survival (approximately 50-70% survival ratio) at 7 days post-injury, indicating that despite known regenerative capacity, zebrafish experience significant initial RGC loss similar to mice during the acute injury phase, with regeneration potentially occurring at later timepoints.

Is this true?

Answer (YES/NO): NO